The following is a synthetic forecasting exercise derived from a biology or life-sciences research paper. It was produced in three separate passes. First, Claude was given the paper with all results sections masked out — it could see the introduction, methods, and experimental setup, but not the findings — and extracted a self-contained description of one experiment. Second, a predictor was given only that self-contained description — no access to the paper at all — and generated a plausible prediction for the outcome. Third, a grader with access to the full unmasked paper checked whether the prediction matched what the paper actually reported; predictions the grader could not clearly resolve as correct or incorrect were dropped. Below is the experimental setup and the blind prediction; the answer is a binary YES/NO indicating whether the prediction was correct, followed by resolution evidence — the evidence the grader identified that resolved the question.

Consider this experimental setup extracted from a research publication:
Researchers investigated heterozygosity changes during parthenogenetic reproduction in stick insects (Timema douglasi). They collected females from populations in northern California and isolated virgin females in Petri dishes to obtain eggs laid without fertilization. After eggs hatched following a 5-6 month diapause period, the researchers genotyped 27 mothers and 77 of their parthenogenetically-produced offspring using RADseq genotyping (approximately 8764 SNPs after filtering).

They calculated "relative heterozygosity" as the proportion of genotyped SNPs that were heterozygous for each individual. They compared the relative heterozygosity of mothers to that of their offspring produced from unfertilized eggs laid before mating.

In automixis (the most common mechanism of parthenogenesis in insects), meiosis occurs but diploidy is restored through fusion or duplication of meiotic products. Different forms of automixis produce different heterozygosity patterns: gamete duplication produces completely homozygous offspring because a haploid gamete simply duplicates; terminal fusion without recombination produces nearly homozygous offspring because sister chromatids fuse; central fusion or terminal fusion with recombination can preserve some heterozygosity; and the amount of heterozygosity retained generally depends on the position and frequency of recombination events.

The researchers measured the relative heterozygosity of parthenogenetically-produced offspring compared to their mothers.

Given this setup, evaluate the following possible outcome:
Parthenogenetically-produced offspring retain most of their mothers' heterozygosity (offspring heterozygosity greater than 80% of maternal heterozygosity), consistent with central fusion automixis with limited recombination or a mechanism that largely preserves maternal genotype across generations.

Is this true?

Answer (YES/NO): NO